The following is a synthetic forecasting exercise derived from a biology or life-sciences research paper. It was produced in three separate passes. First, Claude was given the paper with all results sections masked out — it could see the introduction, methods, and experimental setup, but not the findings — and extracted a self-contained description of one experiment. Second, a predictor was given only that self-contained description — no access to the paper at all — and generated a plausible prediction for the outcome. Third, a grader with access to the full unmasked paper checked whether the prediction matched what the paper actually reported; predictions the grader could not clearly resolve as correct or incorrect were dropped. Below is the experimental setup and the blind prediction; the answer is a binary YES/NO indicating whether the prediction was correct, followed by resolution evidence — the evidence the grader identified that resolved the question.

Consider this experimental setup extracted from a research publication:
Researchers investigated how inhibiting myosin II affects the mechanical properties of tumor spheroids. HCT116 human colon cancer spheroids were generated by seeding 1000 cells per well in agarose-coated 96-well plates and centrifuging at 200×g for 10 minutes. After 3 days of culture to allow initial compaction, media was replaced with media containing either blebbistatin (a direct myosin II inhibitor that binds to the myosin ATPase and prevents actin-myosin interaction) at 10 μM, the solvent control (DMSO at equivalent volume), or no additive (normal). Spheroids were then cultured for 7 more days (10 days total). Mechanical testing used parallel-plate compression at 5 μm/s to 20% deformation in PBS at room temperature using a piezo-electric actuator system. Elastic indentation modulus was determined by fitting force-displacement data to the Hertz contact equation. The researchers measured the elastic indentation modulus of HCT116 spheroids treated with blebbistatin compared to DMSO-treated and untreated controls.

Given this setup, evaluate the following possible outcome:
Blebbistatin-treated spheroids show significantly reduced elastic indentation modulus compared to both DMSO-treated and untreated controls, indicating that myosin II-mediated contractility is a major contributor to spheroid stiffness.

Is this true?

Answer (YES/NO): YES